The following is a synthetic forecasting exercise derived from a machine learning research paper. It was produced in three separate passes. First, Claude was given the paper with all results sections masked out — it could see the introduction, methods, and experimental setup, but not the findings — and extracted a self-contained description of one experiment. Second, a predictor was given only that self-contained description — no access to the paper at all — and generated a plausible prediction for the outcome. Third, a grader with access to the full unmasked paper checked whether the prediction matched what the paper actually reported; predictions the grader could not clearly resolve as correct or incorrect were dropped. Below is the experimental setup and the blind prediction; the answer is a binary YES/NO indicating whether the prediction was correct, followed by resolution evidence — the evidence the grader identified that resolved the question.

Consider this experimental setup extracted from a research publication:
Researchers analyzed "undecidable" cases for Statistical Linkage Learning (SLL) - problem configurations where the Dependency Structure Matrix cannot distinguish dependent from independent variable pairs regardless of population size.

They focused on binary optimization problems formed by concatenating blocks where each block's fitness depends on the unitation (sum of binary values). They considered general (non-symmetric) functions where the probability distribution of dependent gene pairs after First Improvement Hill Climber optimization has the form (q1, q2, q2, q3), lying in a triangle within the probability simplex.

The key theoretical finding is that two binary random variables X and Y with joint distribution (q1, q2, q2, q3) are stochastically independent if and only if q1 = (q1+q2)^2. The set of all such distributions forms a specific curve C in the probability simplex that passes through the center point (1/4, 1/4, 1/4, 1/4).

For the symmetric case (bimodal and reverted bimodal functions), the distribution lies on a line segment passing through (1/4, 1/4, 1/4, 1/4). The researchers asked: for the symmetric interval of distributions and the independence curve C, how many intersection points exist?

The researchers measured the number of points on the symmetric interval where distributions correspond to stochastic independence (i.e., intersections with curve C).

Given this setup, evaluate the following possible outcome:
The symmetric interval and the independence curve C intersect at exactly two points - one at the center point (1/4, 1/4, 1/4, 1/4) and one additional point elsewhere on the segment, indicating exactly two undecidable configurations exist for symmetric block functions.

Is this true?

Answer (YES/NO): NO